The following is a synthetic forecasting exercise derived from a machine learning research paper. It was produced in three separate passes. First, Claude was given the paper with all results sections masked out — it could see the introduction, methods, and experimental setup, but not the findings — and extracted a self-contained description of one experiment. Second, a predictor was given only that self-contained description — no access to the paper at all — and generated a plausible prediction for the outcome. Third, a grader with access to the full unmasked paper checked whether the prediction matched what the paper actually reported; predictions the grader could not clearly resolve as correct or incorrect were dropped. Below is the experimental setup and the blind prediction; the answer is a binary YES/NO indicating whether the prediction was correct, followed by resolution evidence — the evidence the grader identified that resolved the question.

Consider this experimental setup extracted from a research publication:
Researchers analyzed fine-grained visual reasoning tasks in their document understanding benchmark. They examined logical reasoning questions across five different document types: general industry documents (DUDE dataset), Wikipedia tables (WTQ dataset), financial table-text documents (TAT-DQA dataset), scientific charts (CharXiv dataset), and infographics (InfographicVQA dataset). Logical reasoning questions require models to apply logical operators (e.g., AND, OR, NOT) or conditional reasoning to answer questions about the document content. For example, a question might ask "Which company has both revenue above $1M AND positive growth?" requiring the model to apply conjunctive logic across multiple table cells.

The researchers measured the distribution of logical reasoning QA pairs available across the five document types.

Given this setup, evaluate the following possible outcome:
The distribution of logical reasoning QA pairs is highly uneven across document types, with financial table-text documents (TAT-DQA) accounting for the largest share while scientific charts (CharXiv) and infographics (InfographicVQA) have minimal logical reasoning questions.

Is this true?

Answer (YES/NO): NO